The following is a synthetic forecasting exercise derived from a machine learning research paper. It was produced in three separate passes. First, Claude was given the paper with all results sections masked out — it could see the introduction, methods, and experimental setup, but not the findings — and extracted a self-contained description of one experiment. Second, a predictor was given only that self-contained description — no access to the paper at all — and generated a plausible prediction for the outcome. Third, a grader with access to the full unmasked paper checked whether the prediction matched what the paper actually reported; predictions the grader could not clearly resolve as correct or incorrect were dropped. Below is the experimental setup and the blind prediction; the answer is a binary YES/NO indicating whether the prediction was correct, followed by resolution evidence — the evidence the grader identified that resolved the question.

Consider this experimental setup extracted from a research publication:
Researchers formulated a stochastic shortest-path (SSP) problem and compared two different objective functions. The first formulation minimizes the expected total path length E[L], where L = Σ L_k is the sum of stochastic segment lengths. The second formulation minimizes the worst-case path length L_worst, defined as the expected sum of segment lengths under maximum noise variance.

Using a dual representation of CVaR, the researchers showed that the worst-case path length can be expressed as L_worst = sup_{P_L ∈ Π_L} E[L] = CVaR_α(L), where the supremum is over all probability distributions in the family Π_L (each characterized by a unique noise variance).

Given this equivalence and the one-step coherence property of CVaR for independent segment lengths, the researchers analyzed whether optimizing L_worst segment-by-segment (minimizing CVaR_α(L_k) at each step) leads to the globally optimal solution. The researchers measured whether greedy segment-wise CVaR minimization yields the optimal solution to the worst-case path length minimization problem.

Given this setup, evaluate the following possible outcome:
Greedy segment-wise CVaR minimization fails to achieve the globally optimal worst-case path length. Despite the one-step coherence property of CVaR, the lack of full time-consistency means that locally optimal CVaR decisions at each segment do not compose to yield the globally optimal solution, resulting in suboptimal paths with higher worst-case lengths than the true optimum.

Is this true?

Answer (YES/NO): NO